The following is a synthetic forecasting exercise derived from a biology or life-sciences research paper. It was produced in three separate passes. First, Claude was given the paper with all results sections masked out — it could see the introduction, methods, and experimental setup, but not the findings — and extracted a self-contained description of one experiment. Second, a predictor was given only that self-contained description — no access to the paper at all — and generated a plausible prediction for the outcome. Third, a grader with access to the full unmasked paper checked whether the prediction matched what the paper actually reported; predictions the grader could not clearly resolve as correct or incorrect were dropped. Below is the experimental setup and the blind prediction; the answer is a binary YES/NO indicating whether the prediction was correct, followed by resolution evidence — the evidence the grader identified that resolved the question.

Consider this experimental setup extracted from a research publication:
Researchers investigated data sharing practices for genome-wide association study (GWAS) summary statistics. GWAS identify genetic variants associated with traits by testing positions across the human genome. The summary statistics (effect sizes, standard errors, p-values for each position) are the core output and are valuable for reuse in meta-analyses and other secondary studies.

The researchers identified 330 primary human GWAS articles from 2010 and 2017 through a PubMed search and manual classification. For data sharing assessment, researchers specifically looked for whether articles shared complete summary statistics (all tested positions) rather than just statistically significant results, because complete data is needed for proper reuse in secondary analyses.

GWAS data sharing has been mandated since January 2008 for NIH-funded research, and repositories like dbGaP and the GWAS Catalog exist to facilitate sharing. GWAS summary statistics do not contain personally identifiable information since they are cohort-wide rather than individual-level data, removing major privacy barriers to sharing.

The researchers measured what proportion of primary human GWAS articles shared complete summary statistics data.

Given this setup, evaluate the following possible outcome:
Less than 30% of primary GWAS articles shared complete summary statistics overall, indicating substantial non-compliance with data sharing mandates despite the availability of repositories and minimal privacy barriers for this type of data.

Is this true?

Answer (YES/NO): YES